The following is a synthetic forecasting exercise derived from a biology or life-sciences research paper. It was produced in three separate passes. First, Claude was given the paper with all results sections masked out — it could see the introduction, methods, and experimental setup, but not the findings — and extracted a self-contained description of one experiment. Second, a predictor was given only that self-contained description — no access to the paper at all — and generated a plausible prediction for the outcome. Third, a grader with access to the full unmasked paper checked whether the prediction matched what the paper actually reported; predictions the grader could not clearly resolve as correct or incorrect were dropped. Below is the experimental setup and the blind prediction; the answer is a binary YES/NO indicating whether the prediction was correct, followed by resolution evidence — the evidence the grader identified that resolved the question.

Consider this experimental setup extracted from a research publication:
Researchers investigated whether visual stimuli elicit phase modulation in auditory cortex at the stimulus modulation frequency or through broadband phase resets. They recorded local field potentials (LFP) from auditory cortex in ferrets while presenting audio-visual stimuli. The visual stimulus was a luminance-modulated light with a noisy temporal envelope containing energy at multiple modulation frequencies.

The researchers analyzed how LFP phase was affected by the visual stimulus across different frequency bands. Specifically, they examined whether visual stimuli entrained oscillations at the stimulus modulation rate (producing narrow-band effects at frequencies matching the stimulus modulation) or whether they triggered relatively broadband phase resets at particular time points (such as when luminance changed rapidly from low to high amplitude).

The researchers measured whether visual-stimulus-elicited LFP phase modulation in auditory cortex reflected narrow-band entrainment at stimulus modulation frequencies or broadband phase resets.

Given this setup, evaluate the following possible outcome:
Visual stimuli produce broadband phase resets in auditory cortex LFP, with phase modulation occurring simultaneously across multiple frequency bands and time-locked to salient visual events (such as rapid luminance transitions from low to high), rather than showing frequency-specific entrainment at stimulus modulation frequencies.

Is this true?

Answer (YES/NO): YES